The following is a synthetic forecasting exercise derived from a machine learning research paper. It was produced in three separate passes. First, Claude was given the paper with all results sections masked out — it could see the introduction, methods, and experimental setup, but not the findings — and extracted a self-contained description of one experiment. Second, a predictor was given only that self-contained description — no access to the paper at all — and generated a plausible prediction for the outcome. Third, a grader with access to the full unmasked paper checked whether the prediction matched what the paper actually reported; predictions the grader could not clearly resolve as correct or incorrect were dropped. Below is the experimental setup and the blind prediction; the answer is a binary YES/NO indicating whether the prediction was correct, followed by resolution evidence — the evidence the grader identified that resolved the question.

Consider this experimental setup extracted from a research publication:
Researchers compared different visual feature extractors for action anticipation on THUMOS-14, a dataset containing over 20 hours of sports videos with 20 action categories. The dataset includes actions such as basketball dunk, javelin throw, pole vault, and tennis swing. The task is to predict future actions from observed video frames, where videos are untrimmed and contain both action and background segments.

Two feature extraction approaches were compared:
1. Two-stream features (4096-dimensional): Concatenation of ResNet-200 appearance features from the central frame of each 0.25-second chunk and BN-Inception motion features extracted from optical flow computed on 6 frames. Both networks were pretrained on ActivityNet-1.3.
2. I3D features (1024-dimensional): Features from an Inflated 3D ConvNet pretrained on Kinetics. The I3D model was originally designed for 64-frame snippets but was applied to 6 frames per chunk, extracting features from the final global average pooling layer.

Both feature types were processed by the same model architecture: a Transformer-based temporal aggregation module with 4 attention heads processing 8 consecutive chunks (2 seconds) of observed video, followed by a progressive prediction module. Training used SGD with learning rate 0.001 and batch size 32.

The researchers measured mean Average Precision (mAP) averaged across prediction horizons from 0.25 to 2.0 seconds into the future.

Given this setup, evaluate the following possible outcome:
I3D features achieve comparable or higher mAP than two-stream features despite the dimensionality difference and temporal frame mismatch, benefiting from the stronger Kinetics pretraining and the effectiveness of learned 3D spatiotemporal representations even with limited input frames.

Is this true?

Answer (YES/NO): YES